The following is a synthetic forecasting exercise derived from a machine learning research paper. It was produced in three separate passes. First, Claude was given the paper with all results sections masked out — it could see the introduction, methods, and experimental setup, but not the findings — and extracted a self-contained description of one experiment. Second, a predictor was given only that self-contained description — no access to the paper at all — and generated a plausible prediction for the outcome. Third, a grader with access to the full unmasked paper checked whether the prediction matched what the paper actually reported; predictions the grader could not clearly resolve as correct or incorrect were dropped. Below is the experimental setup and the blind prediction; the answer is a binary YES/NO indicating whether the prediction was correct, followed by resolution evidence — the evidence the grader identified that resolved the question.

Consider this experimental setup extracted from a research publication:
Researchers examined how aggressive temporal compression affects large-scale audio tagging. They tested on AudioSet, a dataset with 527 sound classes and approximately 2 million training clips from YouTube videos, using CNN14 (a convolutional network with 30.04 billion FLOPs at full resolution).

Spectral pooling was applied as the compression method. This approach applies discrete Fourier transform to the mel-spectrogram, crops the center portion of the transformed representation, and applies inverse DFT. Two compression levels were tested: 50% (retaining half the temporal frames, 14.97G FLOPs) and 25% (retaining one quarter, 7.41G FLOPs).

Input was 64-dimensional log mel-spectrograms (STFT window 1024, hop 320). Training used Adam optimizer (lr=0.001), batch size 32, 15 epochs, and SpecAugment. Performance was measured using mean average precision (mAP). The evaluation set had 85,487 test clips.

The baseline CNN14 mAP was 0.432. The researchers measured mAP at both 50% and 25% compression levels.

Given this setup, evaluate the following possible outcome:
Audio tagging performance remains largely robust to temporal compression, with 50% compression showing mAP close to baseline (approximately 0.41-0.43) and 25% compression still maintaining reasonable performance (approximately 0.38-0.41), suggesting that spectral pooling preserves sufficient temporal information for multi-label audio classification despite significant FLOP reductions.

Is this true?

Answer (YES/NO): YES